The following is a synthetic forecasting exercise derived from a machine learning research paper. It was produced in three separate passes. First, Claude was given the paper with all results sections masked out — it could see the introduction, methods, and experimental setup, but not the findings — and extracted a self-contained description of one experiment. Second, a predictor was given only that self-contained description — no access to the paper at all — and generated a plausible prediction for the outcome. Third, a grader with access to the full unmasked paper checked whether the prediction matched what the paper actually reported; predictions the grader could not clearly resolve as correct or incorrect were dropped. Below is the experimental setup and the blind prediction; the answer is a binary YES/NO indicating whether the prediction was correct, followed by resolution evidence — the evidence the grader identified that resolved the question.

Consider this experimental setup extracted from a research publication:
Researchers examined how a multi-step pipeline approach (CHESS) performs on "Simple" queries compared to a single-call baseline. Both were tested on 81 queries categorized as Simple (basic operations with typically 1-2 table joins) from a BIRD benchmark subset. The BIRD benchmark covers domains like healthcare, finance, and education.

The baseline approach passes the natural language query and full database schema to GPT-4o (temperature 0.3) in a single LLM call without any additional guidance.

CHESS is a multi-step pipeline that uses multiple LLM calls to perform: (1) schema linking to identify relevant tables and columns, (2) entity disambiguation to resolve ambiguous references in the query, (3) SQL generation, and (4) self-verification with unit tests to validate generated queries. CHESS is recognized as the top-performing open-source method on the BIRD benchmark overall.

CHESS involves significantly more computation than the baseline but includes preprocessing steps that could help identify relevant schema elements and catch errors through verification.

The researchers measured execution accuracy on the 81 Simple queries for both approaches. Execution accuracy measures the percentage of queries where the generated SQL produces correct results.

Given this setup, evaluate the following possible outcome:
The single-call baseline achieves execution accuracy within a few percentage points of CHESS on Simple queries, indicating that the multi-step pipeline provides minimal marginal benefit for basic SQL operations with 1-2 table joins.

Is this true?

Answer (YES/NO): NO